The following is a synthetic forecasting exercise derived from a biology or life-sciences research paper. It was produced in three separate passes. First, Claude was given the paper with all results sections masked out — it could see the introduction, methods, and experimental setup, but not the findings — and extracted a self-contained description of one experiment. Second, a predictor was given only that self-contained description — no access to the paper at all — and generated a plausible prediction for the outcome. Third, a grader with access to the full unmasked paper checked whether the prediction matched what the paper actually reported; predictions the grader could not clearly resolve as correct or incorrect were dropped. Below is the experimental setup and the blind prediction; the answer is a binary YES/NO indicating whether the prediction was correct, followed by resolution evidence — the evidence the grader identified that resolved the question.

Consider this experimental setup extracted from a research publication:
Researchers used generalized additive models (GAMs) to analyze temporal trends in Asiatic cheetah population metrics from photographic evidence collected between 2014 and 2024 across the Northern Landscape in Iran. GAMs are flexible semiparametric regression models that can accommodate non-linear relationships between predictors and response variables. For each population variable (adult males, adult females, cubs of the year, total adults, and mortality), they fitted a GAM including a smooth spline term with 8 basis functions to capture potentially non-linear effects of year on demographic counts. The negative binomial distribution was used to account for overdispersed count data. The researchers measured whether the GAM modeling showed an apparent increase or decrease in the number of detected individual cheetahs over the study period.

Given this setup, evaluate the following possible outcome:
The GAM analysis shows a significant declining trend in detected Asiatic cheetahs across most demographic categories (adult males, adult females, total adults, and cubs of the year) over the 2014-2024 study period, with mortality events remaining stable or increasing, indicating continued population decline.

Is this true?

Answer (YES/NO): NO